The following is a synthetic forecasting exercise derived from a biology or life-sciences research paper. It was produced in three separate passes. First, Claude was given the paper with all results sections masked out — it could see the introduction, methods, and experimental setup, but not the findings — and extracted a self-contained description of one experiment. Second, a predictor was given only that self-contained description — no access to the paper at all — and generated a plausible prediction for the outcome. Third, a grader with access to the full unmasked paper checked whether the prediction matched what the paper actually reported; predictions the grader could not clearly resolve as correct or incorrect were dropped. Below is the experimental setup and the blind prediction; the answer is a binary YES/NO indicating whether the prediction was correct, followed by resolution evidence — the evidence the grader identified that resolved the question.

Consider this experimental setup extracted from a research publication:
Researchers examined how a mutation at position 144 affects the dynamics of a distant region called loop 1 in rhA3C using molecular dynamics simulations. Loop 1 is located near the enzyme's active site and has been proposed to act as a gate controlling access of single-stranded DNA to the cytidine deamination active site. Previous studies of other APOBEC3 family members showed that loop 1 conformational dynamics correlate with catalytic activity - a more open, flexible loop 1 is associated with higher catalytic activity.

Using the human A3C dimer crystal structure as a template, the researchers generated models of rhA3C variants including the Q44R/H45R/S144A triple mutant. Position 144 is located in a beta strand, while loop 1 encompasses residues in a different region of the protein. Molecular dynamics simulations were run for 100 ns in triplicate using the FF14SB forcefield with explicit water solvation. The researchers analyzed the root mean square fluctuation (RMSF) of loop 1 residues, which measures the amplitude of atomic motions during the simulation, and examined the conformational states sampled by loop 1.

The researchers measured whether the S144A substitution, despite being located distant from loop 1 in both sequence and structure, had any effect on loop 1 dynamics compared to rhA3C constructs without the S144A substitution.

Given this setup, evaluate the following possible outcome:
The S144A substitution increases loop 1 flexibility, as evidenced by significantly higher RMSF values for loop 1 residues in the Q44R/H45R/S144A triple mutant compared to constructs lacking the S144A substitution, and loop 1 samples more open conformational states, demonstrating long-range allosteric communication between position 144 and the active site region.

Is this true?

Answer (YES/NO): YES